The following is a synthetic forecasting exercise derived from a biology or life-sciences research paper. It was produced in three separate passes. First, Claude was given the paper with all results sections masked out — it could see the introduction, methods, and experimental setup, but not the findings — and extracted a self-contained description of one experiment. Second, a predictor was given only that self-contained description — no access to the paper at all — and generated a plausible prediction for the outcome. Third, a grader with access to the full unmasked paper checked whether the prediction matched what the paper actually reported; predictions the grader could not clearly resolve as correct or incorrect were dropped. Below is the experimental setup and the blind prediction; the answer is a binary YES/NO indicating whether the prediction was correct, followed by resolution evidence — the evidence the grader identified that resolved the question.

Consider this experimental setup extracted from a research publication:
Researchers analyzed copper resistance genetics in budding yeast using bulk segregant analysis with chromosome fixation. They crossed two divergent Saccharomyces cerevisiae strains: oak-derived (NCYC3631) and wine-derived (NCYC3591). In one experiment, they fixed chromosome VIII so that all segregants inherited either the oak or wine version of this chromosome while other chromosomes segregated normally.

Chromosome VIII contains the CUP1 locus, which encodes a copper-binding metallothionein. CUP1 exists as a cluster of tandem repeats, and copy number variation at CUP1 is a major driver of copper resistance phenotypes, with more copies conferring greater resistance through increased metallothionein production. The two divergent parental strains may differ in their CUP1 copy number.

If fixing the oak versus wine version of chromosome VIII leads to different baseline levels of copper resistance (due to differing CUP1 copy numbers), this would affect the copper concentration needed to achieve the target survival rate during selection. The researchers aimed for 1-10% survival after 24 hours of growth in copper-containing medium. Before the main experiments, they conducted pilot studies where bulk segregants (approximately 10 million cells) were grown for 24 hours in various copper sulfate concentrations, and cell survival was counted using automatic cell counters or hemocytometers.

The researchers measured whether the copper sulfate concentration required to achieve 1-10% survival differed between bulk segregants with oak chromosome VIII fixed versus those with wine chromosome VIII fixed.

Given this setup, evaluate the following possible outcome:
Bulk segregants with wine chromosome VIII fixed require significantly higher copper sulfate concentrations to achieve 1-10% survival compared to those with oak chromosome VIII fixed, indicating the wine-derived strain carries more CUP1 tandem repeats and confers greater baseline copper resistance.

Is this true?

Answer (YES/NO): NO